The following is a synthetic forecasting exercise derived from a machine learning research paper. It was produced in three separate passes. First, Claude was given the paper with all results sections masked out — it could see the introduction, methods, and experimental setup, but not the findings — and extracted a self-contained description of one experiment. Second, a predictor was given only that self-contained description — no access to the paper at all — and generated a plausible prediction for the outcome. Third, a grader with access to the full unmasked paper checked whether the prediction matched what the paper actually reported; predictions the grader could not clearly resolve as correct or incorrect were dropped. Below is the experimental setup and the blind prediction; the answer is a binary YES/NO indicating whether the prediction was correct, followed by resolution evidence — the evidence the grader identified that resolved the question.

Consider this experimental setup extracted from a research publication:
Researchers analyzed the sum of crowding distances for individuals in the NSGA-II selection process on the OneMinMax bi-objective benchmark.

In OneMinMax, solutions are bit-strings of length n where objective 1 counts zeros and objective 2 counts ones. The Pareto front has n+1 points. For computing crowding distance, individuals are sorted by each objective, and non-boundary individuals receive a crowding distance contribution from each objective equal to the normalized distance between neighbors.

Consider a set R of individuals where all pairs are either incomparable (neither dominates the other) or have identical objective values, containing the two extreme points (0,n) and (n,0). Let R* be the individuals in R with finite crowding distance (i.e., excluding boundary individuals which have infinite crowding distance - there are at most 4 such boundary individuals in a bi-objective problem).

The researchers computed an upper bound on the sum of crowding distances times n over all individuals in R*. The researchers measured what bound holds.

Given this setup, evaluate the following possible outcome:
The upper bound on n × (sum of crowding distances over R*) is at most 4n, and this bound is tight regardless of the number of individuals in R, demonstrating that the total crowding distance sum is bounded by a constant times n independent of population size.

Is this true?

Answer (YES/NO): NO